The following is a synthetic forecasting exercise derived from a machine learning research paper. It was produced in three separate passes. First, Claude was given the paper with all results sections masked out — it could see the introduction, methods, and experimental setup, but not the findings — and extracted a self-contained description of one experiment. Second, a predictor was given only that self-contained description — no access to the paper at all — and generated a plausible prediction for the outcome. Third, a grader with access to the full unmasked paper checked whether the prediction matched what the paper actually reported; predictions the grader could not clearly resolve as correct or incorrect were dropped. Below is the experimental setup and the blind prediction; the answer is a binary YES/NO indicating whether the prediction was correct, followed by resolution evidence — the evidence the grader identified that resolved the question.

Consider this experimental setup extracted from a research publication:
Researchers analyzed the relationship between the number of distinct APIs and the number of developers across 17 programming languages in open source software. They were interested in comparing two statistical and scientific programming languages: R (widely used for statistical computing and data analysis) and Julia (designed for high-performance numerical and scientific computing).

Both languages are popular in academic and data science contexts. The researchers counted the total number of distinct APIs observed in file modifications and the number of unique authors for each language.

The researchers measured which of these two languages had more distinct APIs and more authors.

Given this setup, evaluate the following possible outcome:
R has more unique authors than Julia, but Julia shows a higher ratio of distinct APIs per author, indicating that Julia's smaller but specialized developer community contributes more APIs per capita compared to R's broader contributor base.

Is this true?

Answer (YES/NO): YES